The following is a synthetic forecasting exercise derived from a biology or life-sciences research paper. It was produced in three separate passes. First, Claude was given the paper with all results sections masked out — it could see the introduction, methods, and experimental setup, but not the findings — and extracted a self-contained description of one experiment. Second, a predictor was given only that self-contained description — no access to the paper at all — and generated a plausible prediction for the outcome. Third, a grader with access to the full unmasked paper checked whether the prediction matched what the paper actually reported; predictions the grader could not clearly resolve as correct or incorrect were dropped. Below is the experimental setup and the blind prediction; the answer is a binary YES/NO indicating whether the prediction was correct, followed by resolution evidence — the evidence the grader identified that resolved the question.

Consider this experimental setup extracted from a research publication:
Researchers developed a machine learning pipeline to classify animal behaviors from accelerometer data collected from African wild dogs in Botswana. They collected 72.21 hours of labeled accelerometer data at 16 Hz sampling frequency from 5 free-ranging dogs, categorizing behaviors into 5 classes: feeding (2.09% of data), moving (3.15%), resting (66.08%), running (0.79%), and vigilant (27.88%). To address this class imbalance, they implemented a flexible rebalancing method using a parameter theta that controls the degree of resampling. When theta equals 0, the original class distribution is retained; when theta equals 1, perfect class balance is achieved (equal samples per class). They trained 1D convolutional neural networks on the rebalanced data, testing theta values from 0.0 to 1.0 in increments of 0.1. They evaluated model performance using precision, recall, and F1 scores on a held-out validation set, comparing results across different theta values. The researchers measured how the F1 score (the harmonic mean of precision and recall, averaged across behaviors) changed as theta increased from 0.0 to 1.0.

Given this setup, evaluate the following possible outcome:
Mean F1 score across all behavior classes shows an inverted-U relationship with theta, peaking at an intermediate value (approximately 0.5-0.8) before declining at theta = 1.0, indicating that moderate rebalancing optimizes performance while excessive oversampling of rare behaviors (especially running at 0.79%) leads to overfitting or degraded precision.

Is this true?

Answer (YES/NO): NO